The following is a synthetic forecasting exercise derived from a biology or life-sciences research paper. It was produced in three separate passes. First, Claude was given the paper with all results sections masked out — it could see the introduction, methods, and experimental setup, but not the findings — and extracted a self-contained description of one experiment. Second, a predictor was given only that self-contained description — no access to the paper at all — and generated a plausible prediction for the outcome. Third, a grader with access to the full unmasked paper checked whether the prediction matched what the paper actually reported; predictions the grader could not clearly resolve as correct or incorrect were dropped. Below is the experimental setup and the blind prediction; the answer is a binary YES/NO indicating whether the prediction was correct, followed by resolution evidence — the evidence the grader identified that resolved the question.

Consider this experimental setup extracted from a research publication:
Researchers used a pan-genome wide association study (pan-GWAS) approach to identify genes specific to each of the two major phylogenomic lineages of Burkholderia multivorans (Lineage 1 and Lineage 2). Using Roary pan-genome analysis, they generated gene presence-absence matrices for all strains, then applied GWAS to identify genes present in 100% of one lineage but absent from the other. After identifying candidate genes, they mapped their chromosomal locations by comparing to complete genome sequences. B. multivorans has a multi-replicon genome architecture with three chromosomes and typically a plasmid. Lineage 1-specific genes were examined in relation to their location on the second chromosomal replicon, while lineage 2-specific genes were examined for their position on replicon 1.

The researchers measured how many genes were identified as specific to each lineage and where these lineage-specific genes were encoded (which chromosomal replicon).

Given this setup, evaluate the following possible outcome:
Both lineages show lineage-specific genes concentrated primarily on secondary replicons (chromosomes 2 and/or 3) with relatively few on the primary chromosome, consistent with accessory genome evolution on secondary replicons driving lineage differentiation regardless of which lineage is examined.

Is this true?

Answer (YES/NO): NO